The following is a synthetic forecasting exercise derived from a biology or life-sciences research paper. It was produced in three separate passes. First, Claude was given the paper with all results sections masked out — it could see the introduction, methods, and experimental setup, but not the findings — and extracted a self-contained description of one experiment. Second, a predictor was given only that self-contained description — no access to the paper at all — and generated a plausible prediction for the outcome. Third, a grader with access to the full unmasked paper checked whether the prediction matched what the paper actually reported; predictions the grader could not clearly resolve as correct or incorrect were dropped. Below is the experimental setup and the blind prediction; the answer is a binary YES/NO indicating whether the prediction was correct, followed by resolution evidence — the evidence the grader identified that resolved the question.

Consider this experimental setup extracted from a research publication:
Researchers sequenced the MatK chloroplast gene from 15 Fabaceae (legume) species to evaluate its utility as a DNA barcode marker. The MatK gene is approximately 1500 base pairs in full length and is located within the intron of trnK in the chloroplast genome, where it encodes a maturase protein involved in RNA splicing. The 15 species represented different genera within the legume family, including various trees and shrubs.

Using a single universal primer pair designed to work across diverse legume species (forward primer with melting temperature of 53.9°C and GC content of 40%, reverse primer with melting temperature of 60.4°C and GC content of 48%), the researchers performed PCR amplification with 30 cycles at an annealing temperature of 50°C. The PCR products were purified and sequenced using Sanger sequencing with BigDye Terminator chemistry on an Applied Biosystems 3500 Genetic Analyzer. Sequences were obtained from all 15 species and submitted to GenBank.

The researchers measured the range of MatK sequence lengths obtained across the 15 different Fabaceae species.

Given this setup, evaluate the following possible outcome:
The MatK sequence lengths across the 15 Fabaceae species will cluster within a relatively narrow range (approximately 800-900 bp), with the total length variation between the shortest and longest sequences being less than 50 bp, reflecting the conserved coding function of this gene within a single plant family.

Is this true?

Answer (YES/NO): NO